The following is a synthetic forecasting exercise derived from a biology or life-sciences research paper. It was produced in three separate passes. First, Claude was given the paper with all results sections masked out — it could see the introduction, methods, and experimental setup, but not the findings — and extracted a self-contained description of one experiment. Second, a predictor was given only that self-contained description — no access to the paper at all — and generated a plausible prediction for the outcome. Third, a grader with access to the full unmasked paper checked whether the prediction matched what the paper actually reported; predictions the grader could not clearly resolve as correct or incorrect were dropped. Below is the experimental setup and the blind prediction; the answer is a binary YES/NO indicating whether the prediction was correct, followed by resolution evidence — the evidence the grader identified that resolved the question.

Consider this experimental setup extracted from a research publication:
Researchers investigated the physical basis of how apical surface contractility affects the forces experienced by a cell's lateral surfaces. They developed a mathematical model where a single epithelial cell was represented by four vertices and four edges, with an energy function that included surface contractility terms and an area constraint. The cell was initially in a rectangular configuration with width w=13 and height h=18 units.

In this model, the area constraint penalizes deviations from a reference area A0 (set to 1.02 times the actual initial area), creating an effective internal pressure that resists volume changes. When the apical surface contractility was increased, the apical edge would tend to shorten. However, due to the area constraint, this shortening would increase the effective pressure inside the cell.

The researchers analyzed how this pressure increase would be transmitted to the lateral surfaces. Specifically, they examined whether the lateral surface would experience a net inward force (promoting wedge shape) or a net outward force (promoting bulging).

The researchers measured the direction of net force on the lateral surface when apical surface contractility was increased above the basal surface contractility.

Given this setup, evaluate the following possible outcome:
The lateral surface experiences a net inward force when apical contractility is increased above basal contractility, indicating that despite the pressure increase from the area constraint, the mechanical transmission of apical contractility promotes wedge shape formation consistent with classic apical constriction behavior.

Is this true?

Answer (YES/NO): NO